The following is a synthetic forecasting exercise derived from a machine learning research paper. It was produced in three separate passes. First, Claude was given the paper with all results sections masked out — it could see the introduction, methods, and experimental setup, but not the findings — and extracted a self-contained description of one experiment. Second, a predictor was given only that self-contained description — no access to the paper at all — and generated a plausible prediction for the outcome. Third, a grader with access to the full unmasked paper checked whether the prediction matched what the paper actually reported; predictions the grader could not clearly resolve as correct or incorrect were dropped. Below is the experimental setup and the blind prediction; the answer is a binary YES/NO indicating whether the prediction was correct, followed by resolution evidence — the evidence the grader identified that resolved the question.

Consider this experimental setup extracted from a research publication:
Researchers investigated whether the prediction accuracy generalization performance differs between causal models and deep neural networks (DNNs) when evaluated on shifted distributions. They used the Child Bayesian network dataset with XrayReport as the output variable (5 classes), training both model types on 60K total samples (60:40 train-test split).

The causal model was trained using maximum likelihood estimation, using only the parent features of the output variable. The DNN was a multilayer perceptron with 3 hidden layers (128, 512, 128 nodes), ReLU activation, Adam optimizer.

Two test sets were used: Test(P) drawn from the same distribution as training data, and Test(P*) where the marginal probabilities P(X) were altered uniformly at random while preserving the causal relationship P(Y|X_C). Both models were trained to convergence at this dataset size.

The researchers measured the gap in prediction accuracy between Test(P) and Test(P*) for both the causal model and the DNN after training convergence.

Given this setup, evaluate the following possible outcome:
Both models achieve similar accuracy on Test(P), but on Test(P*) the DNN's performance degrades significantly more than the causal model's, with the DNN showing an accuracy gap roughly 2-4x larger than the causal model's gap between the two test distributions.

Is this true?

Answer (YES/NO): NO